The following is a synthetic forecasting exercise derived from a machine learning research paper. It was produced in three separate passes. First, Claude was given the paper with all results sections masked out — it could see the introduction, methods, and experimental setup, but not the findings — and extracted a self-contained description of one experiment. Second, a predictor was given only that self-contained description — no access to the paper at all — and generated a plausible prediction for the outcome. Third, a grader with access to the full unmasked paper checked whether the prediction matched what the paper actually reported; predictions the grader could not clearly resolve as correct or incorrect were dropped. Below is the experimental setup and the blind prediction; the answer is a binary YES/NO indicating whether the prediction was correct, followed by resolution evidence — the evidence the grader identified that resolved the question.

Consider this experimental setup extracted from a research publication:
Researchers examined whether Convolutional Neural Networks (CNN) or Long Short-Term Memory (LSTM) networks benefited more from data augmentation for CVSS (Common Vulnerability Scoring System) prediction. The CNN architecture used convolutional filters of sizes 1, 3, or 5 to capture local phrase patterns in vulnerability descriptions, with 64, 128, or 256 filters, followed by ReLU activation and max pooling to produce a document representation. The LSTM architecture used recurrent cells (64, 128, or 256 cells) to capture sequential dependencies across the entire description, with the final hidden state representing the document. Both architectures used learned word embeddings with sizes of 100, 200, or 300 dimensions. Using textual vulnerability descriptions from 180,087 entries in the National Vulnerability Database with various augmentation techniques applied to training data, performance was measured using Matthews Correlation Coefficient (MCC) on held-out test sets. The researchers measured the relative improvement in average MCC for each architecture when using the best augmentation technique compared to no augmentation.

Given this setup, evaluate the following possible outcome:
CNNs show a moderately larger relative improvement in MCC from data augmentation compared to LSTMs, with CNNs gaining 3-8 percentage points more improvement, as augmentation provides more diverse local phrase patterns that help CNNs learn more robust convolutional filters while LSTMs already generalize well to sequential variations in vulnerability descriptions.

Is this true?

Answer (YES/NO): NO